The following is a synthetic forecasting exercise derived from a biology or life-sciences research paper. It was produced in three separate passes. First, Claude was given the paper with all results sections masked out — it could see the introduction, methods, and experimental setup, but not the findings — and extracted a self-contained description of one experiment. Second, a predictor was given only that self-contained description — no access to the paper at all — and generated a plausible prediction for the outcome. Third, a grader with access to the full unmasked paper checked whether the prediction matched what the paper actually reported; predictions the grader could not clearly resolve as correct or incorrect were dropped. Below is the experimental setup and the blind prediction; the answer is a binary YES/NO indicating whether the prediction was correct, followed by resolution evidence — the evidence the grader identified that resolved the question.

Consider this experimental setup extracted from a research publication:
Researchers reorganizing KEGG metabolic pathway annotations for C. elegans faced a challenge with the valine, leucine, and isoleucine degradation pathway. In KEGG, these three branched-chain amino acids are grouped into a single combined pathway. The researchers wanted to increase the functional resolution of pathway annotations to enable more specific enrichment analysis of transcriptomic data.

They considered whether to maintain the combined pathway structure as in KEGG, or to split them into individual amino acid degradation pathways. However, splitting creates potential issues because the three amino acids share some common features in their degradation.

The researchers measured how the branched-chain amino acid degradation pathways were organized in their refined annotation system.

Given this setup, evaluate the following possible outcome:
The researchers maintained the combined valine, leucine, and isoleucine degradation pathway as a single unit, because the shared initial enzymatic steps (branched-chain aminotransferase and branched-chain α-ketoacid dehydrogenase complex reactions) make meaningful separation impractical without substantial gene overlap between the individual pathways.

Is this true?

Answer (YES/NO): NO